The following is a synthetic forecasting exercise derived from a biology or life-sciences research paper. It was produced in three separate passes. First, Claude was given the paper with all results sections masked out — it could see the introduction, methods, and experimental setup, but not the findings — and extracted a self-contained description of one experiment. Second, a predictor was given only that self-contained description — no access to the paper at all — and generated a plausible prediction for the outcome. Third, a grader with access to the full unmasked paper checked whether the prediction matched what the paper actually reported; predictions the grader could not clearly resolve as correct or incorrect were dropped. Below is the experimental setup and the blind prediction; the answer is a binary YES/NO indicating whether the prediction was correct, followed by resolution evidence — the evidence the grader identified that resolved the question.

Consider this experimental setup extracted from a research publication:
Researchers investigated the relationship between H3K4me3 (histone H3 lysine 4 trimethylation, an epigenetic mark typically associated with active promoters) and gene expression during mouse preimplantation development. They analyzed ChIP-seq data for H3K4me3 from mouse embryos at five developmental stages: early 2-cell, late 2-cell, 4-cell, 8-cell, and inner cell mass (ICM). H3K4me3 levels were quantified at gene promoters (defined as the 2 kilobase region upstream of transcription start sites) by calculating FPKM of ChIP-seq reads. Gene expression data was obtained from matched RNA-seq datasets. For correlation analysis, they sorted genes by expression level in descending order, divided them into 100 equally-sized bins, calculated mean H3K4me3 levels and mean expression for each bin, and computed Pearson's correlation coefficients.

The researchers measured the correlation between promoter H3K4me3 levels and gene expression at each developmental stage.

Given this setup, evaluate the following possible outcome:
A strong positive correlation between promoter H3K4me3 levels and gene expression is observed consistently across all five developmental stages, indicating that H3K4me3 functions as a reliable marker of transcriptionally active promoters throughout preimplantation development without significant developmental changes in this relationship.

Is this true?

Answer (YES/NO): NO